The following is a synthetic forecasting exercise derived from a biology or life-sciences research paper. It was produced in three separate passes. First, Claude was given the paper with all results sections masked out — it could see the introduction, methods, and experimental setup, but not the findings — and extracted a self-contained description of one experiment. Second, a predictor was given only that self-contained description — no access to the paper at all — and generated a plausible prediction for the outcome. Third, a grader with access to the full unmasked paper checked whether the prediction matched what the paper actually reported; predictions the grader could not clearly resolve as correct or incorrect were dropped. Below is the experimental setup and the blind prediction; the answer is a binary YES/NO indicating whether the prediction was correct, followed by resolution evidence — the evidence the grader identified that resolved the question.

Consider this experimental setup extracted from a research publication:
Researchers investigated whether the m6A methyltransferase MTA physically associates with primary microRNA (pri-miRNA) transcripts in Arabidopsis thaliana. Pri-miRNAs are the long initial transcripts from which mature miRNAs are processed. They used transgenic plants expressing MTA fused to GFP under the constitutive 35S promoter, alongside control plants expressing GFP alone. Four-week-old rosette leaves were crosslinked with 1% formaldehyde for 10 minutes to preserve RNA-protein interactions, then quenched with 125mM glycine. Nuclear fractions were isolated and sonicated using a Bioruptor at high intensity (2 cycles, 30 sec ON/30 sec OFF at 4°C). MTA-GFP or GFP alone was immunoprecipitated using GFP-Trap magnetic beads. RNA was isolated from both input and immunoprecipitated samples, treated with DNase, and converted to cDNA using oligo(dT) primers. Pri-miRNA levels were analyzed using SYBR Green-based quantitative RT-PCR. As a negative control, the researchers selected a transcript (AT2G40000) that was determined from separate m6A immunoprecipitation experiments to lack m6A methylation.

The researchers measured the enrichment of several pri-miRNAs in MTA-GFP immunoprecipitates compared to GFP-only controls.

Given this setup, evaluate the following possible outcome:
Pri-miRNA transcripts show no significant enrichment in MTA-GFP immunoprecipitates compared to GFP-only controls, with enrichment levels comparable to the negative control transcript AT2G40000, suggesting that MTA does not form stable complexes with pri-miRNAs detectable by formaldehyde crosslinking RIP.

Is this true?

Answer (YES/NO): NO